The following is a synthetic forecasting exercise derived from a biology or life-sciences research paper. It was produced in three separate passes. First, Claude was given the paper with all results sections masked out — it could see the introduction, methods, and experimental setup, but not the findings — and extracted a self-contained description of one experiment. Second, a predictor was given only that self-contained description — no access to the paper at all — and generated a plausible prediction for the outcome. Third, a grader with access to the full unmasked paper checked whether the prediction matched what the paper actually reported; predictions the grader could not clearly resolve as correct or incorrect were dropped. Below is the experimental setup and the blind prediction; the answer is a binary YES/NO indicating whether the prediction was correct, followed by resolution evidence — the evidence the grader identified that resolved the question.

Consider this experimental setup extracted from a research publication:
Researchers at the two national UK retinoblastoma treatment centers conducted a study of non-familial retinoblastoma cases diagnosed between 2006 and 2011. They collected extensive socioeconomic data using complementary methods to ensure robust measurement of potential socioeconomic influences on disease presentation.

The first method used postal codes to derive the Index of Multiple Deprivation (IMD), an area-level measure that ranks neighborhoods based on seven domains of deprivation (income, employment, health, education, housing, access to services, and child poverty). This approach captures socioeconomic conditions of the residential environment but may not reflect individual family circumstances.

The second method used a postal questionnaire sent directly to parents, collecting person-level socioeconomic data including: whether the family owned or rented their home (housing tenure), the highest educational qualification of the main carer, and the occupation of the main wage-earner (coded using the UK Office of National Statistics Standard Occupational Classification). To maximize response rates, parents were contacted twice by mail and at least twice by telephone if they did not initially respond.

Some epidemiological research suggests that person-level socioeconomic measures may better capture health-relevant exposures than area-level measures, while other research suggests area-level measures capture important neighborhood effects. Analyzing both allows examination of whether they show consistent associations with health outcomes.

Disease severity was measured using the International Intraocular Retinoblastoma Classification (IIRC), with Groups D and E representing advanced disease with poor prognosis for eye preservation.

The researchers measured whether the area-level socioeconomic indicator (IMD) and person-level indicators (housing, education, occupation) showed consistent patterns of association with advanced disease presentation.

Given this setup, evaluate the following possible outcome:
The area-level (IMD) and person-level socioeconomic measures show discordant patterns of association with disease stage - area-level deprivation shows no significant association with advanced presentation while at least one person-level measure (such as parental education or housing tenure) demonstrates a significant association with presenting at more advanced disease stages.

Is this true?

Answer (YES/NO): NO